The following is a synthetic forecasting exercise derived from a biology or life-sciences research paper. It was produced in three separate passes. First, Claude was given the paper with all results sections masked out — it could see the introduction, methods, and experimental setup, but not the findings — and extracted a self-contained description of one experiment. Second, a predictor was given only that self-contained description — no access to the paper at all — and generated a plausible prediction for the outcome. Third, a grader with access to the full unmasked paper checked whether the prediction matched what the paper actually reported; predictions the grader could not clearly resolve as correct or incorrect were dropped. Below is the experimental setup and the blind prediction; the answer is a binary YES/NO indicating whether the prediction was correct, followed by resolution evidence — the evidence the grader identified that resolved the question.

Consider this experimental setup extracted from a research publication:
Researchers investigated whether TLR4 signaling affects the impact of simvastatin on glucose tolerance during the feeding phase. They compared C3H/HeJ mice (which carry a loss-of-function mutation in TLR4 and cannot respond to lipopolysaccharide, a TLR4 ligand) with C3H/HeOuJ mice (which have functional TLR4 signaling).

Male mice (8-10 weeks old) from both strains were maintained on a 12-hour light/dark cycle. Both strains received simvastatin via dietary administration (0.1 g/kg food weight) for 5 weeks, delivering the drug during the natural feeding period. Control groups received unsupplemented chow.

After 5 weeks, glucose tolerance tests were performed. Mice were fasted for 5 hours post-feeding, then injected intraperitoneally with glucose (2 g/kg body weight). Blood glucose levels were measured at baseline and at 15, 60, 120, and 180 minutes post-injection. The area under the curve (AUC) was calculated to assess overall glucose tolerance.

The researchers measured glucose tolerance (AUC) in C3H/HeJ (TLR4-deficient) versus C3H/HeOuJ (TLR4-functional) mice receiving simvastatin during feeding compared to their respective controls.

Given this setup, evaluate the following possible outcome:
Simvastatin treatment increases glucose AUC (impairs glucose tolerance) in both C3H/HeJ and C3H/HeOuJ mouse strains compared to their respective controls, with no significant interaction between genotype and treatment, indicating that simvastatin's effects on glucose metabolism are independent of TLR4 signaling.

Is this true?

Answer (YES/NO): NO